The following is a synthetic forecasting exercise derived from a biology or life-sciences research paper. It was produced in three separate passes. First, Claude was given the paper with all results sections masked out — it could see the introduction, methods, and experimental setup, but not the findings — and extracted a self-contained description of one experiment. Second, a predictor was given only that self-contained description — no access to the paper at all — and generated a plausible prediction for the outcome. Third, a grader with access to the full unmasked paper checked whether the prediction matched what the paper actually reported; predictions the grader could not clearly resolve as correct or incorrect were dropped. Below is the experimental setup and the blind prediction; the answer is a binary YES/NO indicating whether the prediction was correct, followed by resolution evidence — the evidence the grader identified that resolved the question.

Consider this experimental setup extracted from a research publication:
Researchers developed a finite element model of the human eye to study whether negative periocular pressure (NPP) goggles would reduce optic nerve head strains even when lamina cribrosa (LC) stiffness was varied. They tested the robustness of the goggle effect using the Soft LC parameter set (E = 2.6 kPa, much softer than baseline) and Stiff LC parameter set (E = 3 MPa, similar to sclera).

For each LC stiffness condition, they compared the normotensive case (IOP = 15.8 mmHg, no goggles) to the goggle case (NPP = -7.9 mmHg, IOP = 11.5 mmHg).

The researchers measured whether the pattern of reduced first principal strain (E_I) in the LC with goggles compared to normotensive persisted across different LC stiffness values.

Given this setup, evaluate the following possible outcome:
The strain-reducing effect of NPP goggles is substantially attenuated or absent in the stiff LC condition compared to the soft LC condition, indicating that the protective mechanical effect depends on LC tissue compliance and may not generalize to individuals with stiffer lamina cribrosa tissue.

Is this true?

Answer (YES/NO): NO